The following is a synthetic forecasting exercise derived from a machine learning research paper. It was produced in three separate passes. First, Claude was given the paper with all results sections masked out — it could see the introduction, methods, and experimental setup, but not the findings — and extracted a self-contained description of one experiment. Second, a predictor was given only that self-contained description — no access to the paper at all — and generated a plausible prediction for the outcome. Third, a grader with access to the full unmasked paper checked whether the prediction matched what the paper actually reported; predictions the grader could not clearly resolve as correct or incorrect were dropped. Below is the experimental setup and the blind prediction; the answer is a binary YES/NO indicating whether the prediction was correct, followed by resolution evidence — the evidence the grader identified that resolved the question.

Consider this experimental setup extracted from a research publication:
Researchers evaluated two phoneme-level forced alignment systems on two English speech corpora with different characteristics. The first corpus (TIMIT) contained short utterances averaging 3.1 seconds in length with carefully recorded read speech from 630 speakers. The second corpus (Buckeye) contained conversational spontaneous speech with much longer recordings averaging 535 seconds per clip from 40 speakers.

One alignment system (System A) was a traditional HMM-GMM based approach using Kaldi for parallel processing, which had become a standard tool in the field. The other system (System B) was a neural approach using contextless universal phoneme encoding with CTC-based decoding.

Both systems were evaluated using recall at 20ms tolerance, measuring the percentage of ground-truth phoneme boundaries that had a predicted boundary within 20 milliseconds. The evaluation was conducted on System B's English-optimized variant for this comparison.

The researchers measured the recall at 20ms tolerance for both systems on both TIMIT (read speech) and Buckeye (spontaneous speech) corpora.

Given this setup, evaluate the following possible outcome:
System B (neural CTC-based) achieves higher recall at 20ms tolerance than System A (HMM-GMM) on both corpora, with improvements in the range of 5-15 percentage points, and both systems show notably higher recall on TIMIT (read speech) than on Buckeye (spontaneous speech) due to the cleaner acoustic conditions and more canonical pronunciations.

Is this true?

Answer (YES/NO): NO